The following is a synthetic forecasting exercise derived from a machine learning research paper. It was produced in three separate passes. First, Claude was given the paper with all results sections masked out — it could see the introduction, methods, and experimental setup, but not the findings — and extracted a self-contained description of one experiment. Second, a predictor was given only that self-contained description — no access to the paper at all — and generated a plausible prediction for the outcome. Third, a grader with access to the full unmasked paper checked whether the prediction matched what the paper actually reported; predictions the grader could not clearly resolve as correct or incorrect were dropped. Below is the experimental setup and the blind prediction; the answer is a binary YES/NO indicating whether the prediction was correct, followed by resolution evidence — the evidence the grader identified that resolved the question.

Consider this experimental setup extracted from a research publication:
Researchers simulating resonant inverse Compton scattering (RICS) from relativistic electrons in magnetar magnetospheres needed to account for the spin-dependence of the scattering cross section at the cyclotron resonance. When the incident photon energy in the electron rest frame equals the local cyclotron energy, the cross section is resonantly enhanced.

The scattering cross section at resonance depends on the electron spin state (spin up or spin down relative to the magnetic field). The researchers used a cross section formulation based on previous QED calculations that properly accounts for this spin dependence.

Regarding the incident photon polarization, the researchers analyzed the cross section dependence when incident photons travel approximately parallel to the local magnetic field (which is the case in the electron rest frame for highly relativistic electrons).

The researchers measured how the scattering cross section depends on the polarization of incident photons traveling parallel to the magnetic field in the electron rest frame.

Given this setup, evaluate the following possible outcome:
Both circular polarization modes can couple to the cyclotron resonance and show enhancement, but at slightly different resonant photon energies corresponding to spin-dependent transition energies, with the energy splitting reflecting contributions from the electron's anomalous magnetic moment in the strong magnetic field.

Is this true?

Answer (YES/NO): NO